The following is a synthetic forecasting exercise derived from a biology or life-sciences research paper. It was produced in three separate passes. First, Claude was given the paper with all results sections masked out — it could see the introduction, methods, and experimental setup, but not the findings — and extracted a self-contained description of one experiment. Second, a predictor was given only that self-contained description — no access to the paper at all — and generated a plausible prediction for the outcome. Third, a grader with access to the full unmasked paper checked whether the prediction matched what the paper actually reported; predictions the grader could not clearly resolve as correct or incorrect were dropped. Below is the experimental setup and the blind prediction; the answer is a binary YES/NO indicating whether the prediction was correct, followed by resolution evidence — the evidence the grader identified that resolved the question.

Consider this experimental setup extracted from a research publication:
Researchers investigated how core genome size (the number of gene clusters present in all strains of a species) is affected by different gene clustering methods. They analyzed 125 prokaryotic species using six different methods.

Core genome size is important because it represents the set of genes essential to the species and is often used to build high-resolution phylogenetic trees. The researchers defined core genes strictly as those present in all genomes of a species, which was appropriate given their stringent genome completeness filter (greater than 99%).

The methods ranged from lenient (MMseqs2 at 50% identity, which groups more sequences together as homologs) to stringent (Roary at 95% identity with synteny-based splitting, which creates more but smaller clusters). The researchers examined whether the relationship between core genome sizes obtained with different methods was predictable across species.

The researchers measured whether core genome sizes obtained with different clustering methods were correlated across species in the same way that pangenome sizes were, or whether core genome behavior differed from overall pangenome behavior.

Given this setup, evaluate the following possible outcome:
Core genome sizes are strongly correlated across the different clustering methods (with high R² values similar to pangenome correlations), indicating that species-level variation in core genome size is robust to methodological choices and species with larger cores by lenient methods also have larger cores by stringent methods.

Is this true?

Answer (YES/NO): YES